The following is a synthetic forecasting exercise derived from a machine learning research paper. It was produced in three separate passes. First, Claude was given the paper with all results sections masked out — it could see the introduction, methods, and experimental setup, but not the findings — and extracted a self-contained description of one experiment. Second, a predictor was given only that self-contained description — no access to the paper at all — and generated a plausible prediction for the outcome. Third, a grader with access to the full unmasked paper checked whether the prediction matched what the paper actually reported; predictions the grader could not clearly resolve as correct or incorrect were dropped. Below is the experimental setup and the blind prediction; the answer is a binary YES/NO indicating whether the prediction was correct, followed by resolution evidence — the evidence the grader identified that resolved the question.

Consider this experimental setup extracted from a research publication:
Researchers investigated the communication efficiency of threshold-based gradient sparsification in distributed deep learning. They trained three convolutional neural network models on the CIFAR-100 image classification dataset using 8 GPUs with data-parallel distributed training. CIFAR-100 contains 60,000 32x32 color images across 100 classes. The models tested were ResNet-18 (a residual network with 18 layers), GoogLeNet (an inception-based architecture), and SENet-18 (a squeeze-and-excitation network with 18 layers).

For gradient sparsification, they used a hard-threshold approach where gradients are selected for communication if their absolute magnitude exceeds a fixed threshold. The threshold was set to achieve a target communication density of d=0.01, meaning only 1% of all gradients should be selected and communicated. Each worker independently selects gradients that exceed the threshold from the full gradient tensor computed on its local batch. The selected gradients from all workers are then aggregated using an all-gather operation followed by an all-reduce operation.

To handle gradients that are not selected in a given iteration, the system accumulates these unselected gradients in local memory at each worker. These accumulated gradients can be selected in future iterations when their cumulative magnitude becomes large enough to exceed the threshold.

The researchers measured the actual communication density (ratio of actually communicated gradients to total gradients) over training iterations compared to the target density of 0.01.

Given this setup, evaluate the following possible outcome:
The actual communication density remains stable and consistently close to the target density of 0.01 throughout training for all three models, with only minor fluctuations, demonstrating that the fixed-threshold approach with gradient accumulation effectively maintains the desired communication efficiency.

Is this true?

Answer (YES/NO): NO